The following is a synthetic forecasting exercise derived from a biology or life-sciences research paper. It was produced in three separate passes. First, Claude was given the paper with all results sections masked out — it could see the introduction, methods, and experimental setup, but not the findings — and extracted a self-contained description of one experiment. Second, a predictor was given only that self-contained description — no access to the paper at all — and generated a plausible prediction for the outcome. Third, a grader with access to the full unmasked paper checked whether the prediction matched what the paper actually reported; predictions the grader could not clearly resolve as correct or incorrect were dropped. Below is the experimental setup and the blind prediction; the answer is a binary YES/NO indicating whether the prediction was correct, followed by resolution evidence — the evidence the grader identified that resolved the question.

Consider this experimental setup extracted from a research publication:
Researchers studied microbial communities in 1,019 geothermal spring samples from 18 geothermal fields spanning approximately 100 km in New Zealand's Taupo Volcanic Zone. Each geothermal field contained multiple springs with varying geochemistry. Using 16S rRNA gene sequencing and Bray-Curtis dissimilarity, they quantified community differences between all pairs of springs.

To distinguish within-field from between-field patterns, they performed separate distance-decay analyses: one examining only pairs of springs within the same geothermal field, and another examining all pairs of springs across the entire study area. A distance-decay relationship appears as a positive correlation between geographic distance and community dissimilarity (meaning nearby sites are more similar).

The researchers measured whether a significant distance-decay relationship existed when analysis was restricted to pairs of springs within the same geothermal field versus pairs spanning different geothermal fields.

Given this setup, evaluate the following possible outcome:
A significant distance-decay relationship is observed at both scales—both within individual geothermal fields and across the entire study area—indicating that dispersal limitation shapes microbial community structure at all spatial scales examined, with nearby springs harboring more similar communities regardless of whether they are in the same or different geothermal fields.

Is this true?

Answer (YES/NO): NO